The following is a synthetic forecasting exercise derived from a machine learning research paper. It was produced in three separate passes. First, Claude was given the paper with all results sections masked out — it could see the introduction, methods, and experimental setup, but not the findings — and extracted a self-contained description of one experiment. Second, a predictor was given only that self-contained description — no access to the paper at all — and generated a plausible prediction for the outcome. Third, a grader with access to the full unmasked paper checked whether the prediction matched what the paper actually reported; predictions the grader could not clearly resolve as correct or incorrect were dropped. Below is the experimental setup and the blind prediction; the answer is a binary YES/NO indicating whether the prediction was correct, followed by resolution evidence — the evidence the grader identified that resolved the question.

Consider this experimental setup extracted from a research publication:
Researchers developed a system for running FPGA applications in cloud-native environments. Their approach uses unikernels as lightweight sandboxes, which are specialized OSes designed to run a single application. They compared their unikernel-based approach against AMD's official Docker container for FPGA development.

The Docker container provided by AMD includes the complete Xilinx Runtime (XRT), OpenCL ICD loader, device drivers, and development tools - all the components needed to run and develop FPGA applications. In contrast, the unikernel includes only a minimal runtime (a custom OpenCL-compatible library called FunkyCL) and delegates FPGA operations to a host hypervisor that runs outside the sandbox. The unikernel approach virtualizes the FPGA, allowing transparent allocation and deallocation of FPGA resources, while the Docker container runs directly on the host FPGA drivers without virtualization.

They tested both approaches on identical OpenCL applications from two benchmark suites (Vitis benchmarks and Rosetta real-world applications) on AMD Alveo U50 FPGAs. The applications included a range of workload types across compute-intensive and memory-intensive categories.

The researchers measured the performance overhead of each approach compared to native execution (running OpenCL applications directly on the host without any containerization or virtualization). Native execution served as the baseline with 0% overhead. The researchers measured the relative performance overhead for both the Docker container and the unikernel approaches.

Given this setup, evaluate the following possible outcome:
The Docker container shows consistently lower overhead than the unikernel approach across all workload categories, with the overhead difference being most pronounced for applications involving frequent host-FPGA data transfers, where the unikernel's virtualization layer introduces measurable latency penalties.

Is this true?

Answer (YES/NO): NO